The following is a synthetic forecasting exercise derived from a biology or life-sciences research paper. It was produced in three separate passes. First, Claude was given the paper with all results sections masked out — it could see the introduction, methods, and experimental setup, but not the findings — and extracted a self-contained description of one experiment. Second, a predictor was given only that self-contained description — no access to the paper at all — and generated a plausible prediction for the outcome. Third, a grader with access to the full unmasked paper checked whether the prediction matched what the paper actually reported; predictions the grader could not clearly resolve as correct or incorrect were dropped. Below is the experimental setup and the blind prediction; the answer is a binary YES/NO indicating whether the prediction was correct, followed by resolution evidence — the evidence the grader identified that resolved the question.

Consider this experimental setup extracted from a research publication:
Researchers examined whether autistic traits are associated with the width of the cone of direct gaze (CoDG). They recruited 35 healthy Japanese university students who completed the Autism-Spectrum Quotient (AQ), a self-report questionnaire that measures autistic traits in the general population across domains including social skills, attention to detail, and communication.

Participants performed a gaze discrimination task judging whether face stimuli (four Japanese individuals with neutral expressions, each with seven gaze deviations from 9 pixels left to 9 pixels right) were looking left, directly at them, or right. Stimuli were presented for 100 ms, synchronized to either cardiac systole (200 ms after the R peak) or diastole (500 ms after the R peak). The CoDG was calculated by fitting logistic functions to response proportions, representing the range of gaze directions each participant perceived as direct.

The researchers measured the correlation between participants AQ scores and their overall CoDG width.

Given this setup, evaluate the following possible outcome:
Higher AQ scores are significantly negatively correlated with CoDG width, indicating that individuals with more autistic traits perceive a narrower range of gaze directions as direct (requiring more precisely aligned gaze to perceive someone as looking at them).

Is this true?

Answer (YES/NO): NO